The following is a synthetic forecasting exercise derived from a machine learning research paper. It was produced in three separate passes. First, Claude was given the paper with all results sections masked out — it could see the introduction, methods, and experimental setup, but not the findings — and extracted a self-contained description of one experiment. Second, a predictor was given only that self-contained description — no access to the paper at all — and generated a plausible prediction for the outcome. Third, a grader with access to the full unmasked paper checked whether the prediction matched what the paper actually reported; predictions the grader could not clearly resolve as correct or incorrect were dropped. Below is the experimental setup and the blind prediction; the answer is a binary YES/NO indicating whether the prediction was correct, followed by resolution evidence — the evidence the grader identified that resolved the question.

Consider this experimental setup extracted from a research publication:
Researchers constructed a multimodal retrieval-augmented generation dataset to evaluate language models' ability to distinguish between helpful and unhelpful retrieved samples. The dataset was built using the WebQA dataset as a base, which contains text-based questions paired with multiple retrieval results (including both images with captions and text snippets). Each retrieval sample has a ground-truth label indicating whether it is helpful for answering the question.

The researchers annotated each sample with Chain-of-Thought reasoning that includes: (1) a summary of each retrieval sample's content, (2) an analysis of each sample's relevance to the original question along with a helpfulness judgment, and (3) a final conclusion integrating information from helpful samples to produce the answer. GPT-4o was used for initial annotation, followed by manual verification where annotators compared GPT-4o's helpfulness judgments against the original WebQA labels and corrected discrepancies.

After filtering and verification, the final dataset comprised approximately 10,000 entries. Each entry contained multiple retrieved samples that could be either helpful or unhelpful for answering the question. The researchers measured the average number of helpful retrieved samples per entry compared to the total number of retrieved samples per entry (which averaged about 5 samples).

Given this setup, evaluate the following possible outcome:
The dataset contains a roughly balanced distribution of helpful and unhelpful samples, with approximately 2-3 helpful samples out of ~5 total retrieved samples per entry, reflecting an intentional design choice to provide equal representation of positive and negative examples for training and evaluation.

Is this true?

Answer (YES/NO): NO